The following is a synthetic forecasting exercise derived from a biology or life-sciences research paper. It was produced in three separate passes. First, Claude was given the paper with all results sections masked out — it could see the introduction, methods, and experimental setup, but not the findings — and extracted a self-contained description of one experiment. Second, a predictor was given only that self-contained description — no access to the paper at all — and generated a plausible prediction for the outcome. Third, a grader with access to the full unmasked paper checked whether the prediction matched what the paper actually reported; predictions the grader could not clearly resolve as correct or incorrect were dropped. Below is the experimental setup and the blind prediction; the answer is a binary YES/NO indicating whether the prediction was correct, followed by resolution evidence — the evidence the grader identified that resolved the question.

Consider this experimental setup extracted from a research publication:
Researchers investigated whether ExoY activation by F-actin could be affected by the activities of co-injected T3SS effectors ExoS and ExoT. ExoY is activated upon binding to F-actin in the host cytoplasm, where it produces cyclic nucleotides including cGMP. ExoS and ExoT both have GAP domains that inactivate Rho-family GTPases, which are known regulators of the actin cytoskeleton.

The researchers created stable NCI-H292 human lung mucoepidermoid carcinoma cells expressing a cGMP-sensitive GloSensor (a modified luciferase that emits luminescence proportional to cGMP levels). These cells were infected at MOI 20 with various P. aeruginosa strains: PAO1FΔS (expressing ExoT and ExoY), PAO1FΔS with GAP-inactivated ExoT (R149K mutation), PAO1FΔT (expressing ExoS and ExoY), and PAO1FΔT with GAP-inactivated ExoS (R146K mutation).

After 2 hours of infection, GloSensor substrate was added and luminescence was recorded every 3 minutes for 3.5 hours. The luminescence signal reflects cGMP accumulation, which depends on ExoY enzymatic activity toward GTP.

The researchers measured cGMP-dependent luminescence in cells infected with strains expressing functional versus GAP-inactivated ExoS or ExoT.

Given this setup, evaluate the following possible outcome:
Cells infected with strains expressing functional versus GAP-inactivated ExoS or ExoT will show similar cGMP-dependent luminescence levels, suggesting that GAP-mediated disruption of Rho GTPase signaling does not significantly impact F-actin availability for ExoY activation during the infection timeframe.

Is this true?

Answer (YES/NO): YES